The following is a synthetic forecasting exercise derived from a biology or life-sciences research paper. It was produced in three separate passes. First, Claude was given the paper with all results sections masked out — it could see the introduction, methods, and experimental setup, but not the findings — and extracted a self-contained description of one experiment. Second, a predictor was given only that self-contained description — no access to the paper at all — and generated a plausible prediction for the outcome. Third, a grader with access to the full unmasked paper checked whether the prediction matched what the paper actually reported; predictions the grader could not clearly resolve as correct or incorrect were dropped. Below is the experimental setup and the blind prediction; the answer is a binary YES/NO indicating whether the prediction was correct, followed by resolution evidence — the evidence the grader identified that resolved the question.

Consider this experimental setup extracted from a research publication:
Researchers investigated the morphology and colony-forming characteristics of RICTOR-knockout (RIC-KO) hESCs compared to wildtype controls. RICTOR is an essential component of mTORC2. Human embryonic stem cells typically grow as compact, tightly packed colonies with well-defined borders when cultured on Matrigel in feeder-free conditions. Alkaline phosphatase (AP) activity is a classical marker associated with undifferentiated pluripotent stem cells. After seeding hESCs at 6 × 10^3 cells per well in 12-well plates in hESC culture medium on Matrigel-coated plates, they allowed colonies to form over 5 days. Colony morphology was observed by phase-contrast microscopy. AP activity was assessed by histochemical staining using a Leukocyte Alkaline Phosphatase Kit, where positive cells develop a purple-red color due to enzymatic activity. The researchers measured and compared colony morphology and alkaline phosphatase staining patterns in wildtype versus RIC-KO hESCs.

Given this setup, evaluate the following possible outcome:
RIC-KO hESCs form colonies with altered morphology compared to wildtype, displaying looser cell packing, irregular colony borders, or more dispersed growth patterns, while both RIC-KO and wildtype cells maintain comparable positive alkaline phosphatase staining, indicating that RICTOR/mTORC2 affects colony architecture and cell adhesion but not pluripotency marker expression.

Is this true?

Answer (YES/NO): YES